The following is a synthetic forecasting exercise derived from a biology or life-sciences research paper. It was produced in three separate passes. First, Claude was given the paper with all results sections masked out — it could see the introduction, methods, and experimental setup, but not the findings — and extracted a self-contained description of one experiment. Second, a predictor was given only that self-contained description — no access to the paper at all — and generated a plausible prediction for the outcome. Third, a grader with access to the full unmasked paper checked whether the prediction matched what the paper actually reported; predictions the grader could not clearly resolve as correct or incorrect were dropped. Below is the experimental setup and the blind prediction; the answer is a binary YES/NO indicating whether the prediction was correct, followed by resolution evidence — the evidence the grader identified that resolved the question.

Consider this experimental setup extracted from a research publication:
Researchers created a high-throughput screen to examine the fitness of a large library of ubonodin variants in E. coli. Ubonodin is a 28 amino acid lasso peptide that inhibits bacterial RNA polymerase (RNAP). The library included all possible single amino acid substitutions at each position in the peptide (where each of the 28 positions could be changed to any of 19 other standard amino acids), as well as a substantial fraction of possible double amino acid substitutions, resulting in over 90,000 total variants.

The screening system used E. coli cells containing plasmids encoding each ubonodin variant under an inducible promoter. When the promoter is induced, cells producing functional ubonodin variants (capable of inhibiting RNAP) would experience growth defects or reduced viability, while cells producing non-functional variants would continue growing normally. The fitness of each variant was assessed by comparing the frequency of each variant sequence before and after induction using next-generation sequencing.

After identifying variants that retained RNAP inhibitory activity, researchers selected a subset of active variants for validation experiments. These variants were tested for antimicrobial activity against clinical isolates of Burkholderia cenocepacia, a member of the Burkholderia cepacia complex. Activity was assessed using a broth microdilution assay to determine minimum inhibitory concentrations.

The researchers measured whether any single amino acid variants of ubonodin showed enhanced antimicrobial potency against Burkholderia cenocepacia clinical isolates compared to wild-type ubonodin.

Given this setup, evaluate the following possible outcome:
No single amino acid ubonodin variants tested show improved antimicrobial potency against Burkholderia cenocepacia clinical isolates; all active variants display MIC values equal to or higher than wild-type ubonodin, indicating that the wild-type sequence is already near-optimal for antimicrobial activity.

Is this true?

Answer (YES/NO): NO